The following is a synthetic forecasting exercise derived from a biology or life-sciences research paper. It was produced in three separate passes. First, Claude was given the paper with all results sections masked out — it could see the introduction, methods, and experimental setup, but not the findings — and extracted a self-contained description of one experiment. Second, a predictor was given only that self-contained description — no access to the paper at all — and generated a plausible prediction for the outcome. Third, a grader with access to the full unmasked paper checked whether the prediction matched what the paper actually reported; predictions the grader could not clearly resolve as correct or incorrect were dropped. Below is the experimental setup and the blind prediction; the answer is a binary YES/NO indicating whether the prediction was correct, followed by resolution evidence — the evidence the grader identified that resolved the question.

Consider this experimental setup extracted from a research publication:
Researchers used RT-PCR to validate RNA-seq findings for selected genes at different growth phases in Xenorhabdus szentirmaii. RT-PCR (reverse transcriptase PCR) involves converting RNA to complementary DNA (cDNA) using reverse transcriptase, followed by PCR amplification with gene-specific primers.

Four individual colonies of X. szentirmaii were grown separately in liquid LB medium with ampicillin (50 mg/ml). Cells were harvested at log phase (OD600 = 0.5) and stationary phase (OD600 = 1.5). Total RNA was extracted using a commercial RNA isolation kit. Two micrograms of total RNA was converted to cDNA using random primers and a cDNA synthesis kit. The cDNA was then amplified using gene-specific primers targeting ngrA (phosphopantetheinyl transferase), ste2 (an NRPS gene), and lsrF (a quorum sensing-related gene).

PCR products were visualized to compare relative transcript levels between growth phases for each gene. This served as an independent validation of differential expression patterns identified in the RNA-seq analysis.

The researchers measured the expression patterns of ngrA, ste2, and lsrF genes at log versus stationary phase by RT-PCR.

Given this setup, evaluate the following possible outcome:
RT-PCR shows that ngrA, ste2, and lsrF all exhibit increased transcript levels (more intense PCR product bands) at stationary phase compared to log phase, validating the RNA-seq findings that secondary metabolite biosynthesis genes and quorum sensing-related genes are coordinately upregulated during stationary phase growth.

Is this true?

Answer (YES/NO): YES